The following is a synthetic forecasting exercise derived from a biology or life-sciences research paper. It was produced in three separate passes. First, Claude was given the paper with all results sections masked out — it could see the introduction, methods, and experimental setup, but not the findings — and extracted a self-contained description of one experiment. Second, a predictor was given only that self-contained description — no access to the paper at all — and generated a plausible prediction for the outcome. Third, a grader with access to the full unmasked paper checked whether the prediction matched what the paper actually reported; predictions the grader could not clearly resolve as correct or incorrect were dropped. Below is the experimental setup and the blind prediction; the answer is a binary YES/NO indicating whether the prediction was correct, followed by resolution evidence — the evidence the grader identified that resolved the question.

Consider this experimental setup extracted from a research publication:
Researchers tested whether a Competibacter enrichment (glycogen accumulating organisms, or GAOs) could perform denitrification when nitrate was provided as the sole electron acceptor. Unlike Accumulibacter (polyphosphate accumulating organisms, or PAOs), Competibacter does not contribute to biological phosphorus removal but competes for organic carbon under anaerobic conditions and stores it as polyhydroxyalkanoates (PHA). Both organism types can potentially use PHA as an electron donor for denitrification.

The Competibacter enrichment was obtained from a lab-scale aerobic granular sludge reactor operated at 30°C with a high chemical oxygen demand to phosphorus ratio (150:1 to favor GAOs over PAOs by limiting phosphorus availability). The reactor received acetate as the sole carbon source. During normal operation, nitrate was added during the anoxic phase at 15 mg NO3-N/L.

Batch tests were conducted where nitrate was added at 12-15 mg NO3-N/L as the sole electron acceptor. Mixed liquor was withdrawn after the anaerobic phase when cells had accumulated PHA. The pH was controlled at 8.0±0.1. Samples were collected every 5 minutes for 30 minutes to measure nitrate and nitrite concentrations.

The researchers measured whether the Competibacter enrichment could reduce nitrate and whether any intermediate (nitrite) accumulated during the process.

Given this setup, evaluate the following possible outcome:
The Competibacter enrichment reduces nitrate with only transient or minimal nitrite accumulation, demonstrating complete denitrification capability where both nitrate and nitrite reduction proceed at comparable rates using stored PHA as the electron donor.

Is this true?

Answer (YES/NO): NO